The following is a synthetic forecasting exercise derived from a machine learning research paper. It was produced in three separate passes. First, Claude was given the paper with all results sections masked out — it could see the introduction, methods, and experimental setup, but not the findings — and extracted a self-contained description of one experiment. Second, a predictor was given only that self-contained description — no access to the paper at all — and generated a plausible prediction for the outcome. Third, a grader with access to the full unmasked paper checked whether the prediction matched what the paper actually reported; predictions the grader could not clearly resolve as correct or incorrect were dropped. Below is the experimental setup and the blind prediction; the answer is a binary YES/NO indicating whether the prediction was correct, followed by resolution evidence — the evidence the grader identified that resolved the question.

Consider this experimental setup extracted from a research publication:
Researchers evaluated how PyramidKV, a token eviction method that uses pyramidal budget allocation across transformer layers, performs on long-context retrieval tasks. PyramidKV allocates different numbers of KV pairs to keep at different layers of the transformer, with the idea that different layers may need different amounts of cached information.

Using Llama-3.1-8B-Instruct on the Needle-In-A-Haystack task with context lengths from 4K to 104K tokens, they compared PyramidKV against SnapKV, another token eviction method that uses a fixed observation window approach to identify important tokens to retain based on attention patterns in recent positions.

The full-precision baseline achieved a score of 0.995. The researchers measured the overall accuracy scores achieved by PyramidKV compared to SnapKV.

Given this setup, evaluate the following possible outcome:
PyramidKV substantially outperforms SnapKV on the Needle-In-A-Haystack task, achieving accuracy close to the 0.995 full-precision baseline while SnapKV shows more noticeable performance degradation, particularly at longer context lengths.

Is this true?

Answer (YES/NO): NO